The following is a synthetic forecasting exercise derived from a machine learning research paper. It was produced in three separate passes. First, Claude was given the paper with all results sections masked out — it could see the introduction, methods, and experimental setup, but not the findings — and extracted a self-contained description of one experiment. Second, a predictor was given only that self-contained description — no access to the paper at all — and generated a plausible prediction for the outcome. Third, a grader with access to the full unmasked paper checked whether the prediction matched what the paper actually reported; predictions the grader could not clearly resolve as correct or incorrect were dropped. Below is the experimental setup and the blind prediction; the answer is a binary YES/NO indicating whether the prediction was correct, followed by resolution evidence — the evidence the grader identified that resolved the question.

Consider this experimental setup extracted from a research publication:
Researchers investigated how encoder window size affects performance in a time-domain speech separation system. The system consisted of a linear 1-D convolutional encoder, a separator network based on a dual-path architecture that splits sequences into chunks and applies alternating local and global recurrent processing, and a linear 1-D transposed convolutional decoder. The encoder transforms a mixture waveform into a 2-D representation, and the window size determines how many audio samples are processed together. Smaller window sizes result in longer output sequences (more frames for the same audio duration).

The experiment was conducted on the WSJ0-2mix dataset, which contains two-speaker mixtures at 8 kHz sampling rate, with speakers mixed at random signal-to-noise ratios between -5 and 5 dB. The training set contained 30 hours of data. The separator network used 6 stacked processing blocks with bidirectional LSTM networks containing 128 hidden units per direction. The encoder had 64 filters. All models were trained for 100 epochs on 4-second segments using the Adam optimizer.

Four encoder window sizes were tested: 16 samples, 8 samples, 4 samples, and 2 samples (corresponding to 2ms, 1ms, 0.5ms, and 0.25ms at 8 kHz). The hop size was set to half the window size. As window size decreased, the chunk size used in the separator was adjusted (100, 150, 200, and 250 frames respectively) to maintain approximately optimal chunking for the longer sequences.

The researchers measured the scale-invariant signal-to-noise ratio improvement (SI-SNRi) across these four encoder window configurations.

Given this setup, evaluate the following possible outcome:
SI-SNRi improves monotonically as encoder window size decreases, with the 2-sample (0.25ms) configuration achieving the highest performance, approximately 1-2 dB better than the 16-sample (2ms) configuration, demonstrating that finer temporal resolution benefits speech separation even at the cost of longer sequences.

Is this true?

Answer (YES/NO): NO